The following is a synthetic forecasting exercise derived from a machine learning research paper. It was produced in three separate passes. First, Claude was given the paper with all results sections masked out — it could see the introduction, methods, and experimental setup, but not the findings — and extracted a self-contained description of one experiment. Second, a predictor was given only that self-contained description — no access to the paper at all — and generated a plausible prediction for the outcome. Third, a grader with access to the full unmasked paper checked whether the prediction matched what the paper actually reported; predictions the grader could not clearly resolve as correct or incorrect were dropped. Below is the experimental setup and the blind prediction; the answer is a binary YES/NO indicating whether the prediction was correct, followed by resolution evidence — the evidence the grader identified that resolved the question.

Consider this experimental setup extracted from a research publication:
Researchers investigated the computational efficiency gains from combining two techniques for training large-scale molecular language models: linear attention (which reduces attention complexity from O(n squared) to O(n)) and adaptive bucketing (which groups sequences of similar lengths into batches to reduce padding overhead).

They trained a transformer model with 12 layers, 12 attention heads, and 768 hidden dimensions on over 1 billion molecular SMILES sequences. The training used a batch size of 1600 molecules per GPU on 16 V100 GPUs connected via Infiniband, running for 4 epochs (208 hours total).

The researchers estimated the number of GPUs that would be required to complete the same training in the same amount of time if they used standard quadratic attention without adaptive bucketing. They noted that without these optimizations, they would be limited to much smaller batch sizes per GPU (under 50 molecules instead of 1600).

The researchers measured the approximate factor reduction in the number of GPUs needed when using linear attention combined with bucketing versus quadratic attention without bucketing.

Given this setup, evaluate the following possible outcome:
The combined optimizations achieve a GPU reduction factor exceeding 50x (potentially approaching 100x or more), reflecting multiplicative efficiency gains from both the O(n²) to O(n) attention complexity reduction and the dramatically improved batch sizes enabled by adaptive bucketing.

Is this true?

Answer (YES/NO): NO